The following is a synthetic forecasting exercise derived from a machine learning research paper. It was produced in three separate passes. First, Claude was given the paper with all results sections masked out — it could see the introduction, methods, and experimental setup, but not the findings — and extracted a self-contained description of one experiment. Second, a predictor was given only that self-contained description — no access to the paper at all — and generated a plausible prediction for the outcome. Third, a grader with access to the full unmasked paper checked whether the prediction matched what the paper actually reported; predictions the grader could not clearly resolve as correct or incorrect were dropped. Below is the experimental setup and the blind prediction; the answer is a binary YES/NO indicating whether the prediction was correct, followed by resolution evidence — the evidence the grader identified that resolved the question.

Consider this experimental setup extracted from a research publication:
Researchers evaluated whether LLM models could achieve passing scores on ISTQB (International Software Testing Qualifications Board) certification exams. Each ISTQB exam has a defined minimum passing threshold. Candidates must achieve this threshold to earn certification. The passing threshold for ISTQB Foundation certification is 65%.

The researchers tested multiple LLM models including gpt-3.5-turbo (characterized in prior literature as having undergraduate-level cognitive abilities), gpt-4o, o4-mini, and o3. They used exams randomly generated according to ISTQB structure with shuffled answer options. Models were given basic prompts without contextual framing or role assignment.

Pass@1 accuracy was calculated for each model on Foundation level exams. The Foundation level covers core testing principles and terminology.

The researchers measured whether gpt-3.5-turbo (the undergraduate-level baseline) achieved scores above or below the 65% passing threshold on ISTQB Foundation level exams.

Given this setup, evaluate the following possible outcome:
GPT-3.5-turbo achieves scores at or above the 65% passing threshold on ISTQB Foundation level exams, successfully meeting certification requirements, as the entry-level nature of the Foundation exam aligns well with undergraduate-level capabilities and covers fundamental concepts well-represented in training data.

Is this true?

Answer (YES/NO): NO